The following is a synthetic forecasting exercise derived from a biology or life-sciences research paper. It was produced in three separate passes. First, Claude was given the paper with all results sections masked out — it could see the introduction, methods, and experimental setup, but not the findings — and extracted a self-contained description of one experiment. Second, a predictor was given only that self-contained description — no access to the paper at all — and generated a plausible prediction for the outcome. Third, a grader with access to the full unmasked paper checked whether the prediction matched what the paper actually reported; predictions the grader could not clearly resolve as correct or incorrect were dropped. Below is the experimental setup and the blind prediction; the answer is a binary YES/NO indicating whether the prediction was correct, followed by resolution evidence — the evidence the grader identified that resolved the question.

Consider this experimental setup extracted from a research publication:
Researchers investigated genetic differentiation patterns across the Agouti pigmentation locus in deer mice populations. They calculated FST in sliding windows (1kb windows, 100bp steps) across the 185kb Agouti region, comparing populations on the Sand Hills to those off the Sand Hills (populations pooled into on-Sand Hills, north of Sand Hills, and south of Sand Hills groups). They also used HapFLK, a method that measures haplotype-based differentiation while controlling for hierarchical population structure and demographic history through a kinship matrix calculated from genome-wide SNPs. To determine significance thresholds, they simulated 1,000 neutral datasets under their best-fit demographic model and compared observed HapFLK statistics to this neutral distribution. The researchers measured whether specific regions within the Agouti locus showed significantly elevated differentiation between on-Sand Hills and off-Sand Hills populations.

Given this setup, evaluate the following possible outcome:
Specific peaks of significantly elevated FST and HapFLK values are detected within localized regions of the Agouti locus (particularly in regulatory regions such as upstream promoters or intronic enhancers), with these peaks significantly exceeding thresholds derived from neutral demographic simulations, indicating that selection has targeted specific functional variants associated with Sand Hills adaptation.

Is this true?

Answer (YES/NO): YES